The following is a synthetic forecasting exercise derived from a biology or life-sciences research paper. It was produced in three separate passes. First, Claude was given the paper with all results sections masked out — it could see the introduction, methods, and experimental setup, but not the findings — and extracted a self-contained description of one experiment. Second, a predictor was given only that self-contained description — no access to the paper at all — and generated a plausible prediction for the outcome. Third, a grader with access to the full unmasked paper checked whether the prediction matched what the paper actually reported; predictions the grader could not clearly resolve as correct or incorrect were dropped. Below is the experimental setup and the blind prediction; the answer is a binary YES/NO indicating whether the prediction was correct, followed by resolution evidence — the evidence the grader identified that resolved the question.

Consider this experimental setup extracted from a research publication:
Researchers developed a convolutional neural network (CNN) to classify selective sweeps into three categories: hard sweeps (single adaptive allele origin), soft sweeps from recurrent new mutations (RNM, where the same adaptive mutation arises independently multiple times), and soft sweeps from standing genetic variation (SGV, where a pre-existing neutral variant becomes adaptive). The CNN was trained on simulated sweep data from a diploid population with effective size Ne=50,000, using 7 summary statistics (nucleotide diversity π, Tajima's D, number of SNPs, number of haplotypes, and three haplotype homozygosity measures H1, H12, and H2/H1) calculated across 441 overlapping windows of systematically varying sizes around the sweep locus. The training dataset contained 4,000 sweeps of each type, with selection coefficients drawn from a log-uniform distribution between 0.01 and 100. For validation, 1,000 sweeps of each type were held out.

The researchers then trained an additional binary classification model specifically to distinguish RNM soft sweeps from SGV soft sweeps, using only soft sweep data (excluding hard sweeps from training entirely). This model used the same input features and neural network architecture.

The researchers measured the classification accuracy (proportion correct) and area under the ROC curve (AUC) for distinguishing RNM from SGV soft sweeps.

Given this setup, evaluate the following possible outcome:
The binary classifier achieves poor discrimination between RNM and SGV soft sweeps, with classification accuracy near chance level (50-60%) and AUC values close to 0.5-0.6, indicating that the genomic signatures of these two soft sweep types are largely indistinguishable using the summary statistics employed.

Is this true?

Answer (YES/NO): NO